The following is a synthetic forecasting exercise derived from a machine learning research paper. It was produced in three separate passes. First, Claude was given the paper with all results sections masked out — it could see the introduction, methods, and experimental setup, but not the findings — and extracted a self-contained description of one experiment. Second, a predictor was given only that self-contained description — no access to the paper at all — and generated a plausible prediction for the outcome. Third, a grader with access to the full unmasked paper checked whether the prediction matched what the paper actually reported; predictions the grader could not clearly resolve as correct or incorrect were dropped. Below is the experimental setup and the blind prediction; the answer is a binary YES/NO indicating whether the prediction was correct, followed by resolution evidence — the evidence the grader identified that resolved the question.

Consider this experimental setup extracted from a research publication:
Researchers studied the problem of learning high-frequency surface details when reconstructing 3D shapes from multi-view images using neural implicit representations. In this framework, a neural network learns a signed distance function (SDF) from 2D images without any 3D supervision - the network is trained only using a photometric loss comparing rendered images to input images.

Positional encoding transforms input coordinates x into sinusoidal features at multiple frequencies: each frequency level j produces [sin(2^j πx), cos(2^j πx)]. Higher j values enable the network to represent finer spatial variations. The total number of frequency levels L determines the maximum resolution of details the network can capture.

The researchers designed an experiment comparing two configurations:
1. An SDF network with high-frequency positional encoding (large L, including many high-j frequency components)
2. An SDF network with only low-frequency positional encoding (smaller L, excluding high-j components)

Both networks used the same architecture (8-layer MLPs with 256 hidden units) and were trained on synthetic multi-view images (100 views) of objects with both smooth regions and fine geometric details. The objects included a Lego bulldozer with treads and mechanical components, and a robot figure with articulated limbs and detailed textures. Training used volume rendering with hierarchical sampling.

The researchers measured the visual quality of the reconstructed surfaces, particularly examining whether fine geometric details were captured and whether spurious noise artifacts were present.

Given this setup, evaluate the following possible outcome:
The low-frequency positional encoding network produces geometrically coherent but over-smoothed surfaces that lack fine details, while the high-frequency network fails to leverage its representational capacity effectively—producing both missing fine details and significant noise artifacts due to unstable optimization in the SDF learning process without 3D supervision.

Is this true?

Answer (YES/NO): YES